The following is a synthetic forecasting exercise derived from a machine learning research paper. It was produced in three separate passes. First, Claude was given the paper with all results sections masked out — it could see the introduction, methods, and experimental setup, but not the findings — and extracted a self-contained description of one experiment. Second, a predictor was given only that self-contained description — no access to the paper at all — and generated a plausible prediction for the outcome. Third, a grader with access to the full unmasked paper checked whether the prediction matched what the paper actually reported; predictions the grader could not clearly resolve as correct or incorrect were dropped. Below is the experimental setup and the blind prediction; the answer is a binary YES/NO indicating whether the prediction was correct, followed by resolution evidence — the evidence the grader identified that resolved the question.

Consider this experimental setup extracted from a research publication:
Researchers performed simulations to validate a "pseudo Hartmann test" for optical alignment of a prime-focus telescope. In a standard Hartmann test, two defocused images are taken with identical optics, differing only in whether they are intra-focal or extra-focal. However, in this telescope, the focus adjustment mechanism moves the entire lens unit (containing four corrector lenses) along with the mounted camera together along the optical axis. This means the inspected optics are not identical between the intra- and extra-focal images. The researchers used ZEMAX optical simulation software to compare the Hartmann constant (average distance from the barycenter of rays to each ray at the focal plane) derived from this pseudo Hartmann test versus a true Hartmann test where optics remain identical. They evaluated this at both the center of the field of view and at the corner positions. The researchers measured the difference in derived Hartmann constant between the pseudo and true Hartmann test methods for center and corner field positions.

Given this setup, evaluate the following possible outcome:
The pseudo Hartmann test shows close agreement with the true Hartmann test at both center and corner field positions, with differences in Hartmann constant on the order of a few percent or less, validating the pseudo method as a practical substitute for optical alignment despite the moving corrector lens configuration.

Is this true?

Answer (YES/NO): YES